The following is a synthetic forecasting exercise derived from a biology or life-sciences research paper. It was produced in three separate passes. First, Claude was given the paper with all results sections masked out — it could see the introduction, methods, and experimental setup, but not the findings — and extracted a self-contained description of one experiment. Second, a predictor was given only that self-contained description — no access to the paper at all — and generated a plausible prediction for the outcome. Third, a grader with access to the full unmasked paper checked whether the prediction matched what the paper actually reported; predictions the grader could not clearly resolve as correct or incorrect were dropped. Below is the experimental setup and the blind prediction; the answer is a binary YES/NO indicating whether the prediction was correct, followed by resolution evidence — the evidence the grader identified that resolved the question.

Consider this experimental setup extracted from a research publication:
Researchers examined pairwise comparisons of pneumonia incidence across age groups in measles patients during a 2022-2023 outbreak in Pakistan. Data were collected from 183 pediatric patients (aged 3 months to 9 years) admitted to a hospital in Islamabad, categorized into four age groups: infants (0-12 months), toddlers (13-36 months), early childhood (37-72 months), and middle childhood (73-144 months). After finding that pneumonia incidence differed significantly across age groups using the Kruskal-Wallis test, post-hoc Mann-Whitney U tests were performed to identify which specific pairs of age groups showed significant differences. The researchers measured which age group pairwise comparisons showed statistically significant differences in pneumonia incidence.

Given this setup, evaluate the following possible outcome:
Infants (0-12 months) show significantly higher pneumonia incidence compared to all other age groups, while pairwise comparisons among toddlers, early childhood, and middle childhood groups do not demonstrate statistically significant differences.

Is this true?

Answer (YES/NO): NO